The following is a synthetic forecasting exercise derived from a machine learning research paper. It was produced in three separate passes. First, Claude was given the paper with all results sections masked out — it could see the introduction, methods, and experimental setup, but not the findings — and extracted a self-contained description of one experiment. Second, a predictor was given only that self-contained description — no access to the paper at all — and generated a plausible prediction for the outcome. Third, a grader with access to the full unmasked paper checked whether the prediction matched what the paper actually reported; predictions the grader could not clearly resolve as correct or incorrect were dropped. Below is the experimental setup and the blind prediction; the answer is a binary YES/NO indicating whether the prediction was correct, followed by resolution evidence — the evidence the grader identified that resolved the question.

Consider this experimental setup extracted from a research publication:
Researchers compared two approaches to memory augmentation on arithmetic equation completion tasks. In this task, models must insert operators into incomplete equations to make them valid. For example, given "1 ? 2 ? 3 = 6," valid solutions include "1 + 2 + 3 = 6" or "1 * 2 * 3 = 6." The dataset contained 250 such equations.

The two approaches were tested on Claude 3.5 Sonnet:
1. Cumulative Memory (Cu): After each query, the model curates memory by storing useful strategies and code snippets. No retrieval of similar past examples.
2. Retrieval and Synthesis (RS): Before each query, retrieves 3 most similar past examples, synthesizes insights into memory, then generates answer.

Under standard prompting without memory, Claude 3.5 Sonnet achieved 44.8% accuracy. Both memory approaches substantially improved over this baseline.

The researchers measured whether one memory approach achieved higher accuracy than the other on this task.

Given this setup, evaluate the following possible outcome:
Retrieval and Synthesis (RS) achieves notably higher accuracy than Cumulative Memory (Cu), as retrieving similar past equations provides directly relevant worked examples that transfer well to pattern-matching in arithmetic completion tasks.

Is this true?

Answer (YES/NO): NO